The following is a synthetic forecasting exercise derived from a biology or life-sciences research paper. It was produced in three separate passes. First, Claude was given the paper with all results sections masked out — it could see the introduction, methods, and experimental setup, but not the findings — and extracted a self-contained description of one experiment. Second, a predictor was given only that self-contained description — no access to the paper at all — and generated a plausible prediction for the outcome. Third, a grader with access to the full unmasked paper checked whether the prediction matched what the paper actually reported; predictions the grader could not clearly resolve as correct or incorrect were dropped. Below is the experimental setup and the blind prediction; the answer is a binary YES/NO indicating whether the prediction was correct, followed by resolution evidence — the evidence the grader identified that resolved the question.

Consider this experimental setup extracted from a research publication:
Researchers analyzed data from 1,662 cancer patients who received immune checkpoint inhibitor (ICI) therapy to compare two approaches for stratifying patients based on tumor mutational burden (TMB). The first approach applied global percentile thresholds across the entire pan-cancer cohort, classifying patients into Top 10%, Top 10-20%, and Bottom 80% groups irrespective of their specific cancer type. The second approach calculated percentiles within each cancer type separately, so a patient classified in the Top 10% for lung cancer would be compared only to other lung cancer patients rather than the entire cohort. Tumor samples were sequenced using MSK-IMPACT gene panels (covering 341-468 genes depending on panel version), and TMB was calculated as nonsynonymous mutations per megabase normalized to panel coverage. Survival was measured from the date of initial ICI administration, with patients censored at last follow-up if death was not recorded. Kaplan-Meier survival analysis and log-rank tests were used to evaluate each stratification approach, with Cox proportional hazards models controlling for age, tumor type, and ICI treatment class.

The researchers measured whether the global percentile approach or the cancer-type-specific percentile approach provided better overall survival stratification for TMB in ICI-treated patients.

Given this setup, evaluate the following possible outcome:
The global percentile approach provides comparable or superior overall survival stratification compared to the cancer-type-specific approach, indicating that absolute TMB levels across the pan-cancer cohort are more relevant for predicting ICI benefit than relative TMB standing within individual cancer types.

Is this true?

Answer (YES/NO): YES